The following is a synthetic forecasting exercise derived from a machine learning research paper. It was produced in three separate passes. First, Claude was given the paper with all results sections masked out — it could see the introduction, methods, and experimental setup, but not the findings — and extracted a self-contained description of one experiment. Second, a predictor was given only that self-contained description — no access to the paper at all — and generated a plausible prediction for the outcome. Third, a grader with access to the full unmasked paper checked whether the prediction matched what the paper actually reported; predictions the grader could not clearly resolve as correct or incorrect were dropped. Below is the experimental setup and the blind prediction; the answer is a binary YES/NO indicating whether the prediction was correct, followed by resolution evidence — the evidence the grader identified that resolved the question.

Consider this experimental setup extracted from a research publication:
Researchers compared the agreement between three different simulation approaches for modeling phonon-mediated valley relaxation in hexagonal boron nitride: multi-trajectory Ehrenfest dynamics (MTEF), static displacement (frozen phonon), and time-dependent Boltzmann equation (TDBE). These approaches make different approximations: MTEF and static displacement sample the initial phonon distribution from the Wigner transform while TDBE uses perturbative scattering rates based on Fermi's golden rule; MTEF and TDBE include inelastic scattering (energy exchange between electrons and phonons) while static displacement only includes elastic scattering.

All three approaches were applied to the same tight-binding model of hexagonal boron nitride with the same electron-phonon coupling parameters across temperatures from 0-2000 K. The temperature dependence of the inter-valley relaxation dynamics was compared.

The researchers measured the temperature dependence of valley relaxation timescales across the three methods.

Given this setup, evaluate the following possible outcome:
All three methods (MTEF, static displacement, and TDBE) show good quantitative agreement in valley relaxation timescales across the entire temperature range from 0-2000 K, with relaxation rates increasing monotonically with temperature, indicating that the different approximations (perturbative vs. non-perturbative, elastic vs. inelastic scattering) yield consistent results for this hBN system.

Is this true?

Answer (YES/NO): NO